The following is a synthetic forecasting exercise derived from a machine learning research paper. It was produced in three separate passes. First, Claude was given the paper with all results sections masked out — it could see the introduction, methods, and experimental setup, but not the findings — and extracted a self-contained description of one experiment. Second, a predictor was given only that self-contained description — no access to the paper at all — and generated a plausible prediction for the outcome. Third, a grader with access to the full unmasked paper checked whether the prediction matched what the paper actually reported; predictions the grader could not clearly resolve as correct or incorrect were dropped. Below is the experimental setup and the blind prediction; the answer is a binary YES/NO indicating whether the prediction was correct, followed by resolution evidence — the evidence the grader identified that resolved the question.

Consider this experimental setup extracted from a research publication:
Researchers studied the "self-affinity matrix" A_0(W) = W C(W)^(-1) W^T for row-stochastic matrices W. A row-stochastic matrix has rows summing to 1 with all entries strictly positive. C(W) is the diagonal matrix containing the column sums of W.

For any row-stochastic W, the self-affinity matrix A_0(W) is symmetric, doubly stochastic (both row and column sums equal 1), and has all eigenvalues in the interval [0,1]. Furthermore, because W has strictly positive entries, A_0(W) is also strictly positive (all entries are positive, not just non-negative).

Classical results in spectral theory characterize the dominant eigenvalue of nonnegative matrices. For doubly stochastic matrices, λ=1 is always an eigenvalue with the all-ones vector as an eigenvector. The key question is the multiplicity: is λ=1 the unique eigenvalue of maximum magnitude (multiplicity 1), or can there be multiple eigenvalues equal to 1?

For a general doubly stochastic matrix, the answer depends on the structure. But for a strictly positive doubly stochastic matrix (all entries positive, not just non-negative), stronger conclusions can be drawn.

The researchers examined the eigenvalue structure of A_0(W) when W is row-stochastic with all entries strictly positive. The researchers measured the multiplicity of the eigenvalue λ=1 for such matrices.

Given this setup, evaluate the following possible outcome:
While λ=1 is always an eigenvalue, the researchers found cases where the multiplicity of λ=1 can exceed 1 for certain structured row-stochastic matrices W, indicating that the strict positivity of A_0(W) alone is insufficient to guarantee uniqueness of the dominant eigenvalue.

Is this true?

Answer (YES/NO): NO